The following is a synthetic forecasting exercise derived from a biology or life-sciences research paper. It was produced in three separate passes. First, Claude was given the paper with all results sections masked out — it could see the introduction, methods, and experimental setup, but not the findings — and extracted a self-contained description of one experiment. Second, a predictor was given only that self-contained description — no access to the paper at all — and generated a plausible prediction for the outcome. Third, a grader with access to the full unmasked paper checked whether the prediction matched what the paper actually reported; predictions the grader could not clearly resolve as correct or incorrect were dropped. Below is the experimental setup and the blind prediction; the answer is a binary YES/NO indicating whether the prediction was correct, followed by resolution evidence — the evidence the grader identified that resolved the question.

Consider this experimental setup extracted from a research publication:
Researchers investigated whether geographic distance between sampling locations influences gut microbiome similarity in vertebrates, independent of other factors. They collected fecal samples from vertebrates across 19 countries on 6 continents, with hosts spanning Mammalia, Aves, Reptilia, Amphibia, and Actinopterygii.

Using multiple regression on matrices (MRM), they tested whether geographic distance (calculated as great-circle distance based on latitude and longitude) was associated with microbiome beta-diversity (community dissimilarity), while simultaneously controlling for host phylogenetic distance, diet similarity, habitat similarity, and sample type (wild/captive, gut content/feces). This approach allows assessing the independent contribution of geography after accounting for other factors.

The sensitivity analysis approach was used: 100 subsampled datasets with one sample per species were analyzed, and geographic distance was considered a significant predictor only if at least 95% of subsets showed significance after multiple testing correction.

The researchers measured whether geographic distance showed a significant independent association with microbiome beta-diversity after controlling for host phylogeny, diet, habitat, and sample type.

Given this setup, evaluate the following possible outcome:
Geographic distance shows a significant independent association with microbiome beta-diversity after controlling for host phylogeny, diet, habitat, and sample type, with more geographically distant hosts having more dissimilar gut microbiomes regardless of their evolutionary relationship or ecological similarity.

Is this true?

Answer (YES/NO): NO